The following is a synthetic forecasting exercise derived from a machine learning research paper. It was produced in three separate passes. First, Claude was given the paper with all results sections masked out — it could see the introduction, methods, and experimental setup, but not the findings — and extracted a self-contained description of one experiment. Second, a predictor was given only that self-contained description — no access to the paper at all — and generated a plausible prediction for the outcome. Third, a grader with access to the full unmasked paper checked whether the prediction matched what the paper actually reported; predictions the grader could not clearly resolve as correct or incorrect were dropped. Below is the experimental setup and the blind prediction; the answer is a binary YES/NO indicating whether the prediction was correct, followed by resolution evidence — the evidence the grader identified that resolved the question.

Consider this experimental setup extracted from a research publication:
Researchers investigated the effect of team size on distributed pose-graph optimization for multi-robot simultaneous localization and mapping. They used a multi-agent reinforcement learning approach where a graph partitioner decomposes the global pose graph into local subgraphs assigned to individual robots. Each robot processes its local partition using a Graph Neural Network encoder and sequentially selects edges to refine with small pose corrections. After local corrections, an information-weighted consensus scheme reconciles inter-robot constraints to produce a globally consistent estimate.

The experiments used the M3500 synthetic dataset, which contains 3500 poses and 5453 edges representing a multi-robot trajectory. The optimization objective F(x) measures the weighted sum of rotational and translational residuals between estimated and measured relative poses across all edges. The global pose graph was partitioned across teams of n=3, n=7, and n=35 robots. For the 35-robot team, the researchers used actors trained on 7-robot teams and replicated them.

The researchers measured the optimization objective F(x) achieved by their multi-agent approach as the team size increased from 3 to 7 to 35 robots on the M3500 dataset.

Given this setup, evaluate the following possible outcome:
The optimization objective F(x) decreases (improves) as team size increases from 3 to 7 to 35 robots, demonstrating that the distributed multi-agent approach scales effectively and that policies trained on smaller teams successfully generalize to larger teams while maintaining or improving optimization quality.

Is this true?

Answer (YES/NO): NO